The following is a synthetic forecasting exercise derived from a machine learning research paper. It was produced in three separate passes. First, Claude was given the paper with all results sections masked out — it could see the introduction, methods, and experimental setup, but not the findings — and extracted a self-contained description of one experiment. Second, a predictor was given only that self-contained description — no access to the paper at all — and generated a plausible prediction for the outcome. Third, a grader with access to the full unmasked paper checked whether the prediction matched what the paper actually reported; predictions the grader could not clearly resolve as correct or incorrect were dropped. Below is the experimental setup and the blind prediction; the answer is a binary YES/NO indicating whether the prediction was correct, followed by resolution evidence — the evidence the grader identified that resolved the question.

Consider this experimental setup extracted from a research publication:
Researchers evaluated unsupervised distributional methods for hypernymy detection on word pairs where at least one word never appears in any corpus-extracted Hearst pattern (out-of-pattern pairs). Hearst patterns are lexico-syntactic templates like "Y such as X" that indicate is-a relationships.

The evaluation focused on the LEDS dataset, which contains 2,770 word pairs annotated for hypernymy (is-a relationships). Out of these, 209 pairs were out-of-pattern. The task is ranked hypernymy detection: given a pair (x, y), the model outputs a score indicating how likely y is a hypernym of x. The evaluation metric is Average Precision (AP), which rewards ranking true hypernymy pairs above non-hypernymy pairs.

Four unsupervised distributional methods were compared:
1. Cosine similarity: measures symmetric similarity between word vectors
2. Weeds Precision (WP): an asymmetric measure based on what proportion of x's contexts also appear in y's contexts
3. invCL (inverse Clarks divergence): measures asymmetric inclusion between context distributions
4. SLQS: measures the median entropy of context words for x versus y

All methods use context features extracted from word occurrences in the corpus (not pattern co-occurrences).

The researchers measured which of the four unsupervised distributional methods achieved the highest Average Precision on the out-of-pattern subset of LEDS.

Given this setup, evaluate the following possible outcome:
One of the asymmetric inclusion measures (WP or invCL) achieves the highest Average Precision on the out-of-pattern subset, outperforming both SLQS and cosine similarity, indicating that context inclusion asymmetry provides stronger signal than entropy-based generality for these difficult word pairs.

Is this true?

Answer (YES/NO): YES